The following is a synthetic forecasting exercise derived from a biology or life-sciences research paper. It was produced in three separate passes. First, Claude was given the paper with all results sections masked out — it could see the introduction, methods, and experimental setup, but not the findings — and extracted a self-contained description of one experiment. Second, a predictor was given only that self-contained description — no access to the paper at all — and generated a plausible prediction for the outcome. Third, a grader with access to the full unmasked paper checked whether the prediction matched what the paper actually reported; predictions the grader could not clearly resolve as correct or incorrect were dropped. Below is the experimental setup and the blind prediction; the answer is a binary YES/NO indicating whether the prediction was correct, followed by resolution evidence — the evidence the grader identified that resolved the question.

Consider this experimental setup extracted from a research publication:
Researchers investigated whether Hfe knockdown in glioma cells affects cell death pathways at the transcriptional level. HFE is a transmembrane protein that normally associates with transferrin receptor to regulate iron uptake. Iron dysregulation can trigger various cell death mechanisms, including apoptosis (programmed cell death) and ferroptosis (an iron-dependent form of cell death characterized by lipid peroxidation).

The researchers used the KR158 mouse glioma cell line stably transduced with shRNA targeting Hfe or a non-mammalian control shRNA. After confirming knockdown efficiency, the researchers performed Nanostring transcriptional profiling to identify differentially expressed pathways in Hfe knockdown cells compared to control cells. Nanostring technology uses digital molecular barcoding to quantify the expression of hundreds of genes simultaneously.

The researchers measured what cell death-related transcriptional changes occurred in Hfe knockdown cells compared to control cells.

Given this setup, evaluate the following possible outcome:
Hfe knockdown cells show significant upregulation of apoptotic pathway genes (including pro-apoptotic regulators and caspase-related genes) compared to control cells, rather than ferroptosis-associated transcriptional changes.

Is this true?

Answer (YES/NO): NO